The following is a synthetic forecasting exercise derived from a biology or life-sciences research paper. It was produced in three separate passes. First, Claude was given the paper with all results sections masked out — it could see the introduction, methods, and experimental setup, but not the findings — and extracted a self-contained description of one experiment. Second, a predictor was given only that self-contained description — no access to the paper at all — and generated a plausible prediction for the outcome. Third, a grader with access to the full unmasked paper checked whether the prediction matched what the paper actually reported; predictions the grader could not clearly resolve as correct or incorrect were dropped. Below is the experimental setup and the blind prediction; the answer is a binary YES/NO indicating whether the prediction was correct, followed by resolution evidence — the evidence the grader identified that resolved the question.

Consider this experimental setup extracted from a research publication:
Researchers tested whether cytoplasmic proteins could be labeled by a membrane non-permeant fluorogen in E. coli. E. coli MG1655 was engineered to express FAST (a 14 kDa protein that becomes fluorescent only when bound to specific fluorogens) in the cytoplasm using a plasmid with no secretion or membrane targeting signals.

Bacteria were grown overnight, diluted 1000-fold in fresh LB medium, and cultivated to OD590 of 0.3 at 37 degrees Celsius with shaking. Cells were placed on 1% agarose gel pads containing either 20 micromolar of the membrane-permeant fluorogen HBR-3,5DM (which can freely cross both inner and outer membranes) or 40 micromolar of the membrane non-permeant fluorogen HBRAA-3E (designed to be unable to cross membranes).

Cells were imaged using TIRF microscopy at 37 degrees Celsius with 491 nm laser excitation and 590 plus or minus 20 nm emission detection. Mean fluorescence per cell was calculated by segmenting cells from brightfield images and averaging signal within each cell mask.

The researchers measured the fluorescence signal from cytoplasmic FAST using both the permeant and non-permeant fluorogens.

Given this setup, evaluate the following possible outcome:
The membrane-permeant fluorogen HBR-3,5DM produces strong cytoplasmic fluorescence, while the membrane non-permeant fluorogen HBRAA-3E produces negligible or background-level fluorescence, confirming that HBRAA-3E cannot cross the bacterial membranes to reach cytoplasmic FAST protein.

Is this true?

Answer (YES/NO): YES